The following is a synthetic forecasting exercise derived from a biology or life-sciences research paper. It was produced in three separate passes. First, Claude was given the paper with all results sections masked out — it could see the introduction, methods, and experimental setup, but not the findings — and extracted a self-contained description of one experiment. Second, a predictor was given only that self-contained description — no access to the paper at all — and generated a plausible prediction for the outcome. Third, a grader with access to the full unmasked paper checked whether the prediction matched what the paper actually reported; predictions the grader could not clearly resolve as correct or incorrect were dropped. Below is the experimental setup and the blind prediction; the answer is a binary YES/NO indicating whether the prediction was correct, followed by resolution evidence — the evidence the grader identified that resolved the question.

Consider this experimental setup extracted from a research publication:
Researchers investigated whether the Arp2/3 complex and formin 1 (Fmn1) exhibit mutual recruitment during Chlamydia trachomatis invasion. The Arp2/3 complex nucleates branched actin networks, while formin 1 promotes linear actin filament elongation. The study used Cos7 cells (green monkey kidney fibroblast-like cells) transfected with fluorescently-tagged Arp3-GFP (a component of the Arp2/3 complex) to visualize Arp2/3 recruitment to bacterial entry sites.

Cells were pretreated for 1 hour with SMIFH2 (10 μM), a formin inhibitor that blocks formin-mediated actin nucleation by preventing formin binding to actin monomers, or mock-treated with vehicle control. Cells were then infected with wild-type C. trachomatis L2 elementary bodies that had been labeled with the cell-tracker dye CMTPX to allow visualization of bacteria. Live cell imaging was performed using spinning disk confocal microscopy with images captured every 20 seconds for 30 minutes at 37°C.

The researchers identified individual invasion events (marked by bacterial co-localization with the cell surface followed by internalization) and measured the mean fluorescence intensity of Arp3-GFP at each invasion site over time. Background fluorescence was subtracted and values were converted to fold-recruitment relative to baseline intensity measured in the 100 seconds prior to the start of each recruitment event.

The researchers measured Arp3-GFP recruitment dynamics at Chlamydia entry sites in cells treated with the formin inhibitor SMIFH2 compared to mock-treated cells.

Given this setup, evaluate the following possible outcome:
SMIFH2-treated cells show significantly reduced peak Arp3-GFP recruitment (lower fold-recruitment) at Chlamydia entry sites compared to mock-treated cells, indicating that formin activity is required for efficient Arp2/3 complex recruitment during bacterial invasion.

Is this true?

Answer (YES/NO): YES